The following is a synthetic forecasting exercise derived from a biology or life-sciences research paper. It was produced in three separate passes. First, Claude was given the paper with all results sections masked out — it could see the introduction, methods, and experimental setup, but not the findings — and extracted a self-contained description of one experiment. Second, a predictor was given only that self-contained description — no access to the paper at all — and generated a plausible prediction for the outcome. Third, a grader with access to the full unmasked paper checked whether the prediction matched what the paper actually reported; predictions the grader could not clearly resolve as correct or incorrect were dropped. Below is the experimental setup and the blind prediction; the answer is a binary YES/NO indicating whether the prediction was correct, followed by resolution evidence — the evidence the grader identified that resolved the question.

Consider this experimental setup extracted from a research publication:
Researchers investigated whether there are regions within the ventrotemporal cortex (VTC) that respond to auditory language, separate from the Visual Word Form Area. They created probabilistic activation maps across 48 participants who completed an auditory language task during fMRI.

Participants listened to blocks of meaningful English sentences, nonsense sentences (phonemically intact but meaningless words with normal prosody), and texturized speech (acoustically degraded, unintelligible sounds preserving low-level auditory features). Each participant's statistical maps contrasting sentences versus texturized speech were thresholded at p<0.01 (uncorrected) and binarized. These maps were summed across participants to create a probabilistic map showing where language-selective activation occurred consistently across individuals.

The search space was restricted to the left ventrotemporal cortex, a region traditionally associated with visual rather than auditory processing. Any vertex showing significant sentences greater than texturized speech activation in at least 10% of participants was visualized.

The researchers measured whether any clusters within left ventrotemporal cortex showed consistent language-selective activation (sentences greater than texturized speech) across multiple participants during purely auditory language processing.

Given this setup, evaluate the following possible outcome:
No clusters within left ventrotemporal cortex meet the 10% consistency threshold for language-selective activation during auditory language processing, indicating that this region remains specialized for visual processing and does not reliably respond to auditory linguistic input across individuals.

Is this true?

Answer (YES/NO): NO